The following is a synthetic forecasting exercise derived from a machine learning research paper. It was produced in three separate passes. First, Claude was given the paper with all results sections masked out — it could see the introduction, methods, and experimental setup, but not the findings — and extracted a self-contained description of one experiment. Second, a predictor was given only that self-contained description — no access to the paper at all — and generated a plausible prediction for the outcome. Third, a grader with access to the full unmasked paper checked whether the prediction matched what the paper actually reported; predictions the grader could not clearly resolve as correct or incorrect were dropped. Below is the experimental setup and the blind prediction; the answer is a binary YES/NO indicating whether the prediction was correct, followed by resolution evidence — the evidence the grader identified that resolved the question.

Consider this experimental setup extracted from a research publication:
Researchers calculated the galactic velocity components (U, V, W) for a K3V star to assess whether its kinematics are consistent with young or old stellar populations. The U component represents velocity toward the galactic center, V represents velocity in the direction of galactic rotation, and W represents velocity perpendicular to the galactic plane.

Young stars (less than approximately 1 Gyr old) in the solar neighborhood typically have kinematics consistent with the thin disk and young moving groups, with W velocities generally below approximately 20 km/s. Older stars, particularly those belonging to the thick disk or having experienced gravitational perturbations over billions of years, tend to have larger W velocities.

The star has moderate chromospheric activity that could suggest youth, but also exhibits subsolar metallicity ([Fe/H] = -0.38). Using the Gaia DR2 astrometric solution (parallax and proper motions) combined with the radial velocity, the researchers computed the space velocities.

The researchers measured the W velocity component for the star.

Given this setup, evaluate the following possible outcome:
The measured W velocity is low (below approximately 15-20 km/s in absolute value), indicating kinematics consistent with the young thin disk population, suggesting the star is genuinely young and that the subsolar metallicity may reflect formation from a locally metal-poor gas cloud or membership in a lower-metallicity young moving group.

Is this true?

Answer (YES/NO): NO